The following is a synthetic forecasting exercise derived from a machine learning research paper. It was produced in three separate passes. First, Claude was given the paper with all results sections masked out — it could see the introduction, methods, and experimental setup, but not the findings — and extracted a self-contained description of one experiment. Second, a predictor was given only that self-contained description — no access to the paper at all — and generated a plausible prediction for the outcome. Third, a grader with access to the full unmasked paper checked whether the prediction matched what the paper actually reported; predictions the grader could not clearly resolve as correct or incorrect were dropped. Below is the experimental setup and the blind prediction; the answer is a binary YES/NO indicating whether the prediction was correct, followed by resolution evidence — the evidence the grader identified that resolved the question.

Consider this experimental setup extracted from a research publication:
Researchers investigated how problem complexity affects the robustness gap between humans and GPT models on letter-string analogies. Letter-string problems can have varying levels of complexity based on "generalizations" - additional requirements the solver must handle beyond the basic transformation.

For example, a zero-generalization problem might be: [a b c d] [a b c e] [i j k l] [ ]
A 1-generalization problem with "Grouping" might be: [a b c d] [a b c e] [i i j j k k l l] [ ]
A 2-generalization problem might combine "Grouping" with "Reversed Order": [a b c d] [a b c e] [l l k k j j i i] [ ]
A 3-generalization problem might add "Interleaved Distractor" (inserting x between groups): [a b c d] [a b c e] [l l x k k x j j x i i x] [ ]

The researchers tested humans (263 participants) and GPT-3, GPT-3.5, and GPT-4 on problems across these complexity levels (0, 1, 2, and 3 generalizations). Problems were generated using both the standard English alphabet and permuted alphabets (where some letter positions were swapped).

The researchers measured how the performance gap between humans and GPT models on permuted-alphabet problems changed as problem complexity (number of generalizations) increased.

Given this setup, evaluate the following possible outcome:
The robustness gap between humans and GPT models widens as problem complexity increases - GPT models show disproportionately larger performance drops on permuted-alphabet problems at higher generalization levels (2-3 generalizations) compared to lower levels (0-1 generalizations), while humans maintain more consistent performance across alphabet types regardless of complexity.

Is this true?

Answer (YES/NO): NO